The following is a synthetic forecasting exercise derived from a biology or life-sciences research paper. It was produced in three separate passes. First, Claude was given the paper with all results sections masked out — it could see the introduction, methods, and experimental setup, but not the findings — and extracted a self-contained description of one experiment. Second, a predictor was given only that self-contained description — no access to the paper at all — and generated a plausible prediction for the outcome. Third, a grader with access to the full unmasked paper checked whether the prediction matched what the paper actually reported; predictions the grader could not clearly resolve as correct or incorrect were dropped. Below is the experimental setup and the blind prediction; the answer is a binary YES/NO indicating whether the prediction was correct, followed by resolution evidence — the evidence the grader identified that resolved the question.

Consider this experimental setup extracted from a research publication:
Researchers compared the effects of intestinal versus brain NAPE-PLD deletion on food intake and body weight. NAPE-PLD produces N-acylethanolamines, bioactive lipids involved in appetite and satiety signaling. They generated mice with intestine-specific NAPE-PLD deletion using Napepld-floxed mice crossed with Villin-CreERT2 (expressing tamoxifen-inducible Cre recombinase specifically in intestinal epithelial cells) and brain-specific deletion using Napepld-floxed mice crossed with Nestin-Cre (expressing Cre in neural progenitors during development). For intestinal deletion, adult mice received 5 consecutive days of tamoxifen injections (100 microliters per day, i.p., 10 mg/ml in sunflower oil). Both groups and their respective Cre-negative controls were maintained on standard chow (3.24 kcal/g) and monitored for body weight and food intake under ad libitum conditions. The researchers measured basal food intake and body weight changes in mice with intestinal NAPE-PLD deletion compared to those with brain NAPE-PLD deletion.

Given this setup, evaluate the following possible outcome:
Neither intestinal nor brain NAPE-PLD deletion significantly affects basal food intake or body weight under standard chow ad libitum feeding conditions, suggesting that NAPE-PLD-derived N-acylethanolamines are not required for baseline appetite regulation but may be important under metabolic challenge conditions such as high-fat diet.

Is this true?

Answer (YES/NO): NO